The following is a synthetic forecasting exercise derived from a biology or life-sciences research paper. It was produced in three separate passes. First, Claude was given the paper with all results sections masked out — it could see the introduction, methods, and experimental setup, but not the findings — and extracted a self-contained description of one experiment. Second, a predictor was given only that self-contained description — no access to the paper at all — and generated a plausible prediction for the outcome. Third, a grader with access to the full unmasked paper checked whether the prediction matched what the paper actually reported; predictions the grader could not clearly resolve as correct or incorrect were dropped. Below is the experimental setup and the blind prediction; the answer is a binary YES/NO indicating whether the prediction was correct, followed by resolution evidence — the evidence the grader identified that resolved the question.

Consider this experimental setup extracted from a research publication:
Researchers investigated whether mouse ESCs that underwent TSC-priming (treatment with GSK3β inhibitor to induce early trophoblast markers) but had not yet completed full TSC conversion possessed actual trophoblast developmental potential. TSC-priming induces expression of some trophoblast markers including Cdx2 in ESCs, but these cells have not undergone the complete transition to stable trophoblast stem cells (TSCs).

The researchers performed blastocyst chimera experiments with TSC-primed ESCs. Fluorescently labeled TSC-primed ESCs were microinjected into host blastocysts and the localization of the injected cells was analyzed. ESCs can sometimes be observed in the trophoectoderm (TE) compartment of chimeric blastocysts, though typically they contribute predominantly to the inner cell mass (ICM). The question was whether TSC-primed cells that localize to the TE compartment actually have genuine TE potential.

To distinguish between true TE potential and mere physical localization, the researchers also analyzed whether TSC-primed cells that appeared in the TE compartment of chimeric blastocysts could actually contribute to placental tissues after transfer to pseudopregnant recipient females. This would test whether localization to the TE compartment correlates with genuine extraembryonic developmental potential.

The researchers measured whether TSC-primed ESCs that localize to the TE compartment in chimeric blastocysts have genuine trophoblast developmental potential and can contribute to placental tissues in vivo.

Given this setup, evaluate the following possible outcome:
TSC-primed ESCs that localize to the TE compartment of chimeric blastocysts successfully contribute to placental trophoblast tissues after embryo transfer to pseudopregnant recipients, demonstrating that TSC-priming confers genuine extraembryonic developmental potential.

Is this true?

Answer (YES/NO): NO